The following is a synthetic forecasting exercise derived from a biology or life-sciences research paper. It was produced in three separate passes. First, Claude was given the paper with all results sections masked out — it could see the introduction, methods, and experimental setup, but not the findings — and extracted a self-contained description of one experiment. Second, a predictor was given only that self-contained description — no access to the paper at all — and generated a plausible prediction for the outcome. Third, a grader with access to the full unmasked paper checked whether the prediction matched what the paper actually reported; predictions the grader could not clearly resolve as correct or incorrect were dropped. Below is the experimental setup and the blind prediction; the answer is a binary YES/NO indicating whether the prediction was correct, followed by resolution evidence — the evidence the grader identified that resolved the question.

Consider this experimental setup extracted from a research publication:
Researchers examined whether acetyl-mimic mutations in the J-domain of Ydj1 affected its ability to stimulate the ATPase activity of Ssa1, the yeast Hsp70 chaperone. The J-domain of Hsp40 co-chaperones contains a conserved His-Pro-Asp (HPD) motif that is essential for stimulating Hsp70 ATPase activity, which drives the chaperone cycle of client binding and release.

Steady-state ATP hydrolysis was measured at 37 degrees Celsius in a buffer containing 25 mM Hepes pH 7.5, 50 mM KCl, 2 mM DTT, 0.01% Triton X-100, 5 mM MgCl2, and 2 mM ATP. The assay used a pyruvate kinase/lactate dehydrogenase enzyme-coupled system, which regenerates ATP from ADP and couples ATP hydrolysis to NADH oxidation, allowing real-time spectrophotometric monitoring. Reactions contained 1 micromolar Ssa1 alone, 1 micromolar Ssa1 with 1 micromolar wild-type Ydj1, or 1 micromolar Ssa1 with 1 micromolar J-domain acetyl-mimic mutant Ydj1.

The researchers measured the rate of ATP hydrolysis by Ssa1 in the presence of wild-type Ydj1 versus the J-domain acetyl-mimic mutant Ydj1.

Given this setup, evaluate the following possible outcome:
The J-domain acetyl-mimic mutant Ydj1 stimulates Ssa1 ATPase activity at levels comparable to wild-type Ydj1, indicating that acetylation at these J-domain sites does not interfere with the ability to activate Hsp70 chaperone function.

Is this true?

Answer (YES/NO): NO